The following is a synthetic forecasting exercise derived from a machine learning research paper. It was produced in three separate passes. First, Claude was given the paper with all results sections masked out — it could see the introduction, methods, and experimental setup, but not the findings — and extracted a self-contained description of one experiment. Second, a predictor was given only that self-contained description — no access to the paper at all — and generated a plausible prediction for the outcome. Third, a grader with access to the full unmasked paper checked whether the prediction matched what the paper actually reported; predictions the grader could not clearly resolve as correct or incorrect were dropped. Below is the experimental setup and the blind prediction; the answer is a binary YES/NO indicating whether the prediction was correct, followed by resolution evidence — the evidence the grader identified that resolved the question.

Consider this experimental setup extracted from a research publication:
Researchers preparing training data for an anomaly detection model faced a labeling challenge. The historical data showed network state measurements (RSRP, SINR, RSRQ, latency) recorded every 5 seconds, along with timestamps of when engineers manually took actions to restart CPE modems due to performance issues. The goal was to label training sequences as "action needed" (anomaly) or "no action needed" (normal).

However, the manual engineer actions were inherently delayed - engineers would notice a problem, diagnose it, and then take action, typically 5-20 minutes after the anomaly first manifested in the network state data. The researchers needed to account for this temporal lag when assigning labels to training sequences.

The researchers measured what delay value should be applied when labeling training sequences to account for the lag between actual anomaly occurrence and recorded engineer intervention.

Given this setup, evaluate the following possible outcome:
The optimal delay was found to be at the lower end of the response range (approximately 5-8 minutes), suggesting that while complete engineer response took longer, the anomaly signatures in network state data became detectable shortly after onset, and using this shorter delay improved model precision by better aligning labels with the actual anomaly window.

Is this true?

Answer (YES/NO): NO